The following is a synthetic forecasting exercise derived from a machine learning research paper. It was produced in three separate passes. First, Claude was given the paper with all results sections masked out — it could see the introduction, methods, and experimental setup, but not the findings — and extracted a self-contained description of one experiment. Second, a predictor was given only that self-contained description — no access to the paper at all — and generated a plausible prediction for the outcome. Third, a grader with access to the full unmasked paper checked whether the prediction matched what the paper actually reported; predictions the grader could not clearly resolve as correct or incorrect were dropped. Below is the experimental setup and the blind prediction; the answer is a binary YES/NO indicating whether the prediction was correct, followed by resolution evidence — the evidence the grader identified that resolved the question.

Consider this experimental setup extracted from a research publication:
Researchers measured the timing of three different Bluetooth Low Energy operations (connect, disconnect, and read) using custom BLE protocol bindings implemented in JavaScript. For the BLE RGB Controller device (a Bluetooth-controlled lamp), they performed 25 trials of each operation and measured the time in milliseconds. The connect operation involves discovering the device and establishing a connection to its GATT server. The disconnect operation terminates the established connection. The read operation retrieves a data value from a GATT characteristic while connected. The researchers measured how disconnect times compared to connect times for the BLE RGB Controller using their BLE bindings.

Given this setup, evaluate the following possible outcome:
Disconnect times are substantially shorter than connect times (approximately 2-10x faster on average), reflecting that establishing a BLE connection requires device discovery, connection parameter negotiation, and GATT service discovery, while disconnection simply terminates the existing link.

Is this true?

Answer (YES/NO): NO